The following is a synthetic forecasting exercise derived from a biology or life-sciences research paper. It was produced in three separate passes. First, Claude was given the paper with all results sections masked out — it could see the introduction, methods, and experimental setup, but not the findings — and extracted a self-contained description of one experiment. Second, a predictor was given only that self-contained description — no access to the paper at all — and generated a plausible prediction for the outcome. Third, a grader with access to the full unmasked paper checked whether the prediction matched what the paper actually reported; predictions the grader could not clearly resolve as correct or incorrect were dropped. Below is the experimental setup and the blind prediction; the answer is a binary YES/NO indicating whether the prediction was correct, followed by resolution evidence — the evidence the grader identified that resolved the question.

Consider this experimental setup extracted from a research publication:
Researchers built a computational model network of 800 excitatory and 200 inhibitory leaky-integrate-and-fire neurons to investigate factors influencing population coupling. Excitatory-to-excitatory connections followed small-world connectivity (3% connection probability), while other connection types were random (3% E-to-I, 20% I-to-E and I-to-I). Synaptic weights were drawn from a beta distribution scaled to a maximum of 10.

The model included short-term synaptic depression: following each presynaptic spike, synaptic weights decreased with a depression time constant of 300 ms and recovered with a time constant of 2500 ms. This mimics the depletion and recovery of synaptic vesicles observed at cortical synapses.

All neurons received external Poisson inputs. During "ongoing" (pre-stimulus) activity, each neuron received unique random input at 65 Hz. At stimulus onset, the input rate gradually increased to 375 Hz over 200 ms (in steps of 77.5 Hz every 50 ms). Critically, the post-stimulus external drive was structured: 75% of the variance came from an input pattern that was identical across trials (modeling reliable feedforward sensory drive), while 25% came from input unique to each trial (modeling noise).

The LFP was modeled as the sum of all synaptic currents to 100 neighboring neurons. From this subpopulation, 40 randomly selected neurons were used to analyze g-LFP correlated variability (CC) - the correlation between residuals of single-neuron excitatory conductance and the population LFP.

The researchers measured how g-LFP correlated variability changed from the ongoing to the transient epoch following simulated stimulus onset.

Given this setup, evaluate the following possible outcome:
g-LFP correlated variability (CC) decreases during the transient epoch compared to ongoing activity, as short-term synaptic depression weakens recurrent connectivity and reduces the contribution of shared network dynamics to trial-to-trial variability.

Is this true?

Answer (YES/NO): NO